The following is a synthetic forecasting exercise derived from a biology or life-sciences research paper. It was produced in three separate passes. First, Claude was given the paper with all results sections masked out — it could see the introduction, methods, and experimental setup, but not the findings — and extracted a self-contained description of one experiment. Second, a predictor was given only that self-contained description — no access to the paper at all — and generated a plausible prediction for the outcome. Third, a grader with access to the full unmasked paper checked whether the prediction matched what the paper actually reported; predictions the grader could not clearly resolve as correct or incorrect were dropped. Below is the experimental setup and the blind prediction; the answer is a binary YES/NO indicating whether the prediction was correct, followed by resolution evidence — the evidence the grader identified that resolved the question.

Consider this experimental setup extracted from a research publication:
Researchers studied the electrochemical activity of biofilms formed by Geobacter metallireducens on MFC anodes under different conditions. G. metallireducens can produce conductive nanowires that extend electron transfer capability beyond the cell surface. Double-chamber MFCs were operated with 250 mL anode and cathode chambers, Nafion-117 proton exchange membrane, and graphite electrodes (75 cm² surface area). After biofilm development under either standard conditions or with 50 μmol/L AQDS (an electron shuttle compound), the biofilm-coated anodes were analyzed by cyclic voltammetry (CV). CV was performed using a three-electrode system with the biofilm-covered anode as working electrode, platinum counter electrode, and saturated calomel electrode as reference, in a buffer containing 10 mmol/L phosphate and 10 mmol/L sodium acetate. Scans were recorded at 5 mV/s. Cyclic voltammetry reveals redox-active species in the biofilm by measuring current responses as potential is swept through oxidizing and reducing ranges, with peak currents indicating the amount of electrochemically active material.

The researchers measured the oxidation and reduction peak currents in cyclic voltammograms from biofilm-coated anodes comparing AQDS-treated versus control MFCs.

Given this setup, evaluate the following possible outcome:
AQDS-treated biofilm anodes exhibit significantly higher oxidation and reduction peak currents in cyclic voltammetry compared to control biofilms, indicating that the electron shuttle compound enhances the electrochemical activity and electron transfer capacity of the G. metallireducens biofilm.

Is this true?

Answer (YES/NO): NO